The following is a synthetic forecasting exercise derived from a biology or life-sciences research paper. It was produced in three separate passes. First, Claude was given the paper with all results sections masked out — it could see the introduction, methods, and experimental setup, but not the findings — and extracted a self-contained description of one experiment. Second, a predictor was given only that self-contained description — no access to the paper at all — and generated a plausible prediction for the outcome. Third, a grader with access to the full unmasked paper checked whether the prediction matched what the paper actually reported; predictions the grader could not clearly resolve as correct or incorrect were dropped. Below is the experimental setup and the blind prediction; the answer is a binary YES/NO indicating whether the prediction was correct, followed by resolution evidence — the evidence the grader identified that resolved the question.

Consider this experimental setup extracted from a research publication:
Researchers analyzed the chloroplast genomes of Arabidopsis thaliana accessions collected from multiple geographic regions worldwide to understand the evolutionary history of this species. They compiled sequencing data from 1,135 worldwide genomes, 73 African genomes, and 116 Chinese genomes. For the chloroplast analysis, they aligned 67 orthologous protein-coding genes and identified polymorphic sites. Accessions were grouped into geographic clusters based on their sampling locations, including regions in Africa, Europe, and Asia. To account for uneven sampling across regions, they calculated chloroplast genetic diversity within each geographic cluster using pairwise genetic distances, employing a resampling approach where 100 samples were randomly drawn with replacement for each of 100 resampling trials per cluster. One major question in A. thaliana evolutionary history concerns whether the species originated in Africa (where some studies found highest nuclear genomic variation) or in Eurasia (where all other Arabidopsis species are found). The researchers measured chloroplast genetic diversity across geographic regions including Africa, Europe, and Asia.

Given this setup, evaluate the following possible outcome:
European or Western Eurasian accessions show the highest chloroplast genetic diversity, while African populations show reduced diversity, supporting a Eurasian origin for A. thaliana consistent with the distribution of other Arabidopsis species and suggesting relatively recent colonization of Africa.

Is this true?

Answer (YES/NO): YES